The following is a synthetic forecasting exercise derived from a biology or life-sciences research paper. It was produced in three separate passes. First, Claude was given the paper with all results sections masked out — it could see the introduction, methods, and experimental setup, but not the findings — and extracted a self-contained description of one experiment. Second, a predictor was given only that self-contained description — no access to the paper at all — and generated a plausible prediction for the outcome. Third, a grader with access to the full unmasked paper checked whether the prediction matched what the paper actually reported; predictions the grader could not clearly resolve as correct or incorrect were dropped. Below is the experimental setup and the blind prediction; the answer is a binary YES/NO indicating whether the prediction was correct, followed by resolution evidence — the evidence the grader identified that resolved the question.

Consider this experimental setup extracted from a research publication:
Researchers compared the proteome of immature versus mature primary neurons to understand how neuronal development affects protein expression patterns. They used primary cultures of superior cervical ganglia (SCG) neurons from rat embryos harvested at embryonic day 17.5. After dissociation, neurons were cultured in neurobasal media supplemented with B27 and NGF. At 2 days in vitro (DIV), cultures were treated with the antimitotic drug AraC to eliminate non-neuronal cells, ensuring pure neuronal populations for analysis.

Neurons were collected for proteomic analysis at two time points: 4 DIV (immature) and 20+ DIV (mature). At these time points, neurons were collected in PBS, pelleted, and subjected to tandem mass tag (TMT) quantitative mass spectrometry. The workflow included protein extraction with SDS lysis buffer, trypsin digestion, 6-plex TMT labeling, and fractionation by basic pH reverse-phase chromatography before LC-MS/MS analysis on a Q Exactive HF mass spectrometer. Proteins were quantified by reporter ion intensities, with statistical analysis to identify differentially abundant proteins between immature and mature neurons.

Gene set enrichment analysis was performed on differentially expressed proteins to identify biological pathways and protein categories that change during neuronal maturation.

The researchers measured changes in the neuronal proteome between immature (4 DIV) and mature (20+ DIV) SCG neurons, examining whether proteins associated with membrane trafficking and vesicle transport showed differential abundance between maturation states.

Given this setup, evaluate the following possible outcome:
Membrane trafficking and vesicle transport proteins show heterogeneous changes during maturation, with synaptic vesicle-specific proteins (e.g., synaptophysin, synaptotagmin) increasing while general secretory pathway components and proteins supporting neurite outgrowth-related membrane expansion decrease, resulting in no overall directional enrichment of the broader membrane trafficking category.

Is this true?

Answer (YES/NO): NO